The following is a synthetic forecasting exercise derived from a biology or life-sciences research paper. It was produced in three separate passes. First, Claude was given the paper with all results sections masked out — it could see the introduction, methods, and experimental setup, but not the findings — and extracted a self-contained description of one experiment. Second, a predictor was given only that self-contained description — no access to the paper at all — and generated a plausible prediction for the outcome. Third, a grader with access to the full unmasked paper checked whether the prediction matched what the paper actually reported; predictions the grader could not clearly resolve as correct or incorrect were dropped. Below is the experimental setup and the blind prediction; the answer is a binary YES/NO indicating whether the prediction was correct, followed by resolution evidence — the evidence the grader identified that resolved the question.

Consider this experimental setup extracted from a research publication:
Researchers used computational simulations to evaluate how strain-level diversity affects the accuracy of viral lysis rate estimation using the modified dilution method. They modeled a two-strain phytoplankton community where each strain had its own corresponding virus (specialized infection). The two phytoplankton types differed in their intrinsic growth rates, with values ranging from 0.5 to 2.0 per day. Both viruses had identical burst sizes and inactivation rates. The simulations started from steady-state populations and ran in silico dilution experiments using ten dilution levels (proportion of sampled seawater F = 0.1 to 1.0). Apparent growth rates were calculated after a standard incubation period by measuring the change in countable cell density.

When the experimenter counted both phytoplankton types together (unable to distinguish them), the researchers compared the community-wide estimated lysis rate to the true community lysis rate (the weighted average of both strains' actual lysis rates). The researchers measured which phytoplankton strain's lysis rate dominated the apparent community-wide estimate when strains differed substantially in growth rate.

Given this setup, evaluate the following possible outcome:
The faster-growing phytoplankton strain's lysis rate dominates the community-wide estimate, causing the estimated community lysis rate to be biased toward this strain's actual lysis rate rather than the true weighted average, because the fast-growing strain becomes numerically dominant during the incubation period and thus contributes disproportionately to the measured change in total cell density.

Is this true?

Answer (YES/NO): YES